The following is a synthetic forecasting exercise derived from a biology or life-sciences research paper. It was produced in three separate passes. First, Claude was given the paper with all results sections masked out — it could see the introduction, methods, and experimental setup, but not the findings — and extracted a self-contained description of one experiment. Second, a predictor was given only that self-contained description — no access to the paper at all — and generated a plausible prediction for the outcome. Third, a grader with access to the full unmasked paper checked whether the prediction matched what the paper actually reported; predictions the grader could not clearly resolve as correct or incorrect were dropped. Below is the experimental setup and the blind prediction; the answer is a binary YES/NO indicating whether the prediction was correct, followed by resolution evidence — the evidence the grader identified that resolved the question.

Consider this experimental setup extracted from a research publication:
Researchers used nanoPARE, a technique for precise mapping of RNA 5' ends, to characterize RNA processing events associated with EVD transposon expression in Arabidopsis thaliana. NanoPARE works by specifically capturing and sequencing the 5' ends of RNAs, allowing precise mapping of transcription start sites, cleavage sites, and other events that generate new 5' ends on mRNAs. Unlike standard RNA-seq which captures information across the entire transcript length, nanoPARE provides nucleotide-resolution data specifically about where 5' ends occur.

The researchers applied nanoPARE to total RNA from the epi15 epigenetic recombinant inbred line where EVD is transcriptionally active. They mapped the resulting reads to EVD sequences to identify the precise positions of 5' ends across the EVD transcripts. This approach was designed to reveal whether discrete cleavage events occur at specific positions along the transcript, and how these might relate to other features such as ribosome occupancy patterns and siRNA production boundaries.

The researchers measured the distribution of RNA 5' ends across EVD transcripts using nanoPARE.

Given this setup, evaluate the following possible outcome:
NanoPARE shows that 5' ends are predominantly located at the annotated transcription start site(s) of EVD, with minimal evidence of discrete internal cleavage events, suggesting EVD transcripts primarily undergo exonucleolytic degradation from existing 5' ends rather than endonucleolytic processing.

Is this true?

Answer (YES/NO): NO